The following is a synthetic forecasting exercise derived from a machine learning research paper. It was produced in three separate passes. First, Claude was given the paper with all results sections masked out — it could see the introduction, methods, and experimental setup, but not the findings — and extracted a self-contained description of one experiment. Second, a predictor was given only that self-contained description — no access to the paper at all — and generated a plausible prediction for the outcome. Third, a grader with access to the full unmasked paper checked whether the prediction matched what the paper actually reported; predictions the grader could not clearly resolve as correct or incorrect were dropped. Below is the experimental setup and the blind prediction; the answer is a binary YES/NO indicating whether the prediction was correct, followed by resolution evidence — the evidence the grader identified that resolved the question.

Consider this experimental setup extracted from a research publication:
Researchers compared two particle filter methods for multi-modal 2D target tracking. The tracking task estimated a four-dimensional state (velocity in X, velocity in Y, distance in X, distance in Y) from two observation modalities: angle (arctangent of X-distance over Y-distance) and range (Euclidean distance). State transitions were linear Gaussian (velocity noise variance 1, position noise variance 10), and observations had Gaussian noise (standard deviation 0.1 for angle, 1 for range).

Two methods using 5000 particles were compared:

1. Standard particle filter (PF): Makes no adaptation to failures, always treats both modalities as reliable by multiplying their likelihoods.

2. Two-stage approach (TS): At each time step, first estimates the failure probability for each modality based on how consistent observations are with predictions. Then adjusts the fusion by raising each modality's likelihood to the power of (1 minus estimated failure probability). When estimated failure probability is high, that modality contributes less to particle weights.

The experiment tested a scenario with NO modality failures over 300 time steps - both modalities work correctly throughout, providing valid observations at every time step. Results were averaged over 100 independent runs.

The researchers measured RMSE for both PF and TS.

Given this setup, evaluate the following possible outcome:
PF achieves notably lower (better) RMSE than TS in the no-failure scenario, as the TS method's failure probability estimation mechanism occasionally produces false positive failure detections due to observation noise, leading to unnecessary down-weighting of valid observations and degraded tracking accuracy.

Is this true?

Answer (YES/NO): NO